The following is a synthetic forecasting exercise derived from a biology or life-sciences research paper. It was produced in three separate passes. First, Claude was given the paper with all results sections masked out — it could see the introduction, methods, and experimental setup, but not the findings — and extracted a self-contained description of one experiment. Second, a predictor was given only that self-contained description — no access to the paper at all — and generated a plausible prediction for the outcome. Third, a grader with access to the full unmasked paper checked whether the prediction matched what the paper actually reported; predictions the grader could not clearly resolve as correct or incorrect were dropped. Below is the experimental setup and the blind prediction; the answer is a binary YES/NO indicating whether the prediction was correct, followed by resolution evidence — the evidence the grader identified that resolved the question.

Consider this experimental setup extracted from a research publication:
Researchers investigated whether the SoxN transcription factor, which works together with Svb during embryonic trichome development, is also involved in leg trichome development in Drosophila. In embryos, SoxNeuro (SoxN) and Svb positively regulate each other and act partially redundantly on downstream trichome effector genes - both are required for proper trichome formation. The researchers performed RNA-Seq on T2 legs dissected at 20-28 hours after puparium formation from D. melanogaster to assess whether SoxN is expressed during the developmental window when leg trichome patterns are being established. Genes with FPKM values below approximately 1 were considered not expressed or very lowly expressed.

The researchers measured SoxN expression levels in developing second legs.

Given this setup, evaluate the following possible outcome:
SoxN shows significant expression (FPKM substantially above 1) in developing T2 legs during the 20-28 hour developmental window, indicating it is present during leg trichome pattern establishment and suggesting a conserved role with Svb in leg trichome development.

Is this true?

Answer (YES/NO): YES